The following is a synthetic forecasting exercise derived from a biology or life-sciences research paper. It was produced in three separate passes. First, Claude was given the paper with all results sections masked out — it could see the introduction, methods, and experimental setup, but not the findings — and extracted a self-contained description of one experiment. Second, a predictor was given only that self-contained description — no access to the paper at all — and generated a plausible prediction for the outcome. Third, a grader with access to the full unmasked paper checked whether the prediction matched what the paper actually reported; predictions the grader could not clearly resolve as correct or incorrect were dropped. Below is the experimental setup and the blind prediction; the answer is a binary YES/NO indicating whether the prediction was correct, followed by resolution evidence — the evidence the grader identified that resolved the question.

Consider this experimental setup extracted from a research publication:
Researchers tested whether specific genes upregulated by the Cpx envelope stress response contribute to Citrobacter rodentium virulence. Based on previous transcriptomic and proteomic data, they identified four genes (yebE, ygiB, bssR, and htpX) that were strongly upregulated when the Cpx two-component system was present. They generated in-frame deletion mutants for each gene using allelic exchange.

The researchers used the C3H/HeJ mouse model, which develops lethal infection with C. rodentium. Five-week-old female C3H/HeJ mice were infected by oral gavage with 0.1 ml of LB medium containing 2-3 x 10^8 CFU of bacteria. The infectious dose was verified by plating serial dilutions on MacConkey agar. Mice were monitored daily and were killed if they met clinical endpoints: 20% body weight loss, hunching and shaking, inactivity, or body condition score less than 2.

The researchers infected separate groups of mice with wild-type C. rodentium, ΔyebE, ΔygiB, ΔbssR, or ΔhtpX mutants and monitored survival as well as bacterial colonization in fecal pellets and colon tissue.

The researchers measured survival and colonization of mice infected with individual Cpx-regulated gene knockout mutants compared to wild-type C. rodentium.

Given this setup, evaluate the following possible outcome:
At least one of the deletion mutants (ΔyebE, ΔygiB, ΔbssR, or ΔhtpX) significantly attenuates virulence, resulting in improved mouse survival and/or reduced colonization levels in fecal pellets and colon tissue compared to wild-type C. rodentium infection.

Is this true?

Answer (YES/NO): NO